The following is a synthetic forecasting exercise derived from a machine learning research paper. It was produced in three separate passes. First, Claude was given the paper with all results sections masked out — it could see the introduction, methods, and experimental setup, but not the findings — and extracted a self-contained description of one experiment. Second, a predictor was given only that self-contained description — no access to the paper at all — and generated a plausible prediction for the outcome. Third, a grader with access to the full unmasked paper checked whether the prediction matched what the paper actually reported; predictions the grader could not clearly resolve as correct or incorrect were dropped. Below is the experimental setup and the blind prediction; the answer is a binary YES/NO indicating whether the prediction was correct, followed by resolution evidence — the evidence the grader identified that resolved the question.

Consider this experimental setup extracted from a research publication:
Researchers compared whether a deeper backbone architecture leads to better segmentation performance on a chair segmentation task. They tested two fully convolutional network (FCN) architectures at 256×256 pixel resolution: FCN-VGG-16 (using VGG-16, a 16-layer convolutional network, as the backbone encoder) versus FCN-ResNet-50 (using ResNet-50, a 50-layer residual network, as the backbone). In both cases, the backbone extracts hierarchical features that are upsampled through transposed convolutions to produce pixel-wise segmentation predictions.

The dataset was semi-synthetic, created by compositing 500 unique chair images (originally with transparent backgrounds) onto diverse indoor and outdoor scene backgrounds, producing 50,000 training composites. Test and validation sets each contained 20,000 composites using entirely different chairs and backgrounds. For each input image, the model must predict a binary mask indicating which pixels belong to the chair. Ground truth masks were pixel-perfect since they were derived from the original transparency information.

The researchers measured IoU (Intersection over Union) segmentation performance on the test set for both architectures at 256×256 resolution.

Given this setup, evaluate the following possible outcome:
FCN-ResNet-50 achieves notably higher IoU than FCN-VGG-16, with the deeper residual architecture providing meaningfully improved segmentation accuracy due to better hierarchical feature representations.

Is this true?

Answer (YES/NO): YES